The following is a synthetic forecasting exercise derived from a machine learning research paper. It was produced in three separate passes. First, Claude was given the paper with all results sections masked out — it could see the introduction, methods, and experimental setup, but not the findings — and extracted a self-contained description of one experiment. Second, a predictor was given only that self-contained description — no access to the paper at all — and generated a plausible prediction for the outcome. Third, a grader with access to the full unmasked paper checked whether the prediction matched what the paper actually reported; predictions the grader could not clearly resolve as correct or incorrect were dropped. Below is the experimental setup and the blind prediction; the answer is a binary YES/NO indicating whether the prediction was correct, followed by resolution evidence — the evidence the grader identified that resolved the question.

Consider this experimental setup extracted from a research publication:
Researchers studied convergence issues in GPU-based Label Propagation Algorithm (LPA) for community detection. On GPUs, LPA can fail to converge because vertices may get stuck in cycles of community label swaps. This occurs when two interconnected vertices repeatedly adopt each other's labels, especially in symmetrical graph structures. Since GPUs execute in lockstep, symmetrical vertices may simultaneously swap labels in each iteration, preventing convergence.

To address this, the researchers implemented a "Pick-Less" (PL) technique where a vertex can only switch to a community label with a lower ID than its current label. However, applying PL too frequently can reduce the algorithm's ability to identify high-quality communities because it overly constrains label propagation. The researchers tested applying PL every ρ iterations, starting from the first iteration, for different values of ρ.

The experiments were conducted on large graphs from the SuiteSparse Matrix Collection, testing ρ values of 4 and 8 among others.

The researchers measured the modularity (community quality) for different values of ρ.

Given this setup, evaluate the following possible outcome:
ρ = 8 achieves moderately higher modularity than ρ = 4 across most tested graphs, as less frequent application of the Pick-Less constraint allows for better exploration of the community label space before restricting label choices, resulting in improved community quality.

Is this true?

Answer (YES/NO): NO